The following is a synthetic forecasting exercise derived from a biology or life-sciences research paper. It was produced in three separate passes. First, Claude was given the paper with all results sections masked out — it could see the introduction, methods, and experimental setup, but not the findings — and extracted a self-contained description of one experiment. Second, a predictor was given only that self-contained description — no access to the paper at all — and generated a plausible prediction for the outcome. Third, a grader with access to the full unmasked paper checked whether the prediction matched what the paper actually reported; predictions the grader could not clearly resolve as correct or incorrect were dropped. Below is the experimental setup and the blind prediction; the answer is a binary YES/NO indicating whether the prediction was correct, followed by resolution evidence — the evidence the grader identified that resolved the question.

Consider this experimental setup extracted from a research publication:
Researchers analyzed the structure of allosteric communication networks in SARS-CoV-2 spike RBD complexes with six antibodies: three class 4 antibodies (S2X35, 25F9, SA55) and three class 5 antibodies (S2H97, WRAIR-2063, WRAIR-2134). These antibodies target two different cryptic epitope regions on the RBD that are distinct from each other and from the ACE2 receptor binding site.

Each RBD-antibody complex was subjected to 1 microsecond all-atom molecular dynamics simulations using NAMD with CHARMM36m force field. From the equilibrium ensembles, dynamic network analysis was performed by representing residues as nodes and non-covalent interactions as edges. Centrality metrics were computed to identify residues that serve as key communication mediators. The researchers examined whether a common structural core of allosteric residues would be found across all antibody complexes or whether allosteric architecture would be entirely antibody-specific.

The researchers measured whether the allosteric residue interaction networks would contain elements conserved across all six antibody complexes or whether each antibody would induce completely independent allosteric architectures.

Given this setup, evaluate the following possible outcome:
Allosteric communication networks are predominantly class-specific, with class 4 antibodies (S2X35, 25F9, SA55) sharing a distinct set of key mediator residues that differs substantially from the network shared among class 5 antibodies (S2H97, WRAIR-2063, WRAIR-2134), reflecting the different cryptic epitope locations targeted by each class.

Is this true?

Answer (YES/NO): NO